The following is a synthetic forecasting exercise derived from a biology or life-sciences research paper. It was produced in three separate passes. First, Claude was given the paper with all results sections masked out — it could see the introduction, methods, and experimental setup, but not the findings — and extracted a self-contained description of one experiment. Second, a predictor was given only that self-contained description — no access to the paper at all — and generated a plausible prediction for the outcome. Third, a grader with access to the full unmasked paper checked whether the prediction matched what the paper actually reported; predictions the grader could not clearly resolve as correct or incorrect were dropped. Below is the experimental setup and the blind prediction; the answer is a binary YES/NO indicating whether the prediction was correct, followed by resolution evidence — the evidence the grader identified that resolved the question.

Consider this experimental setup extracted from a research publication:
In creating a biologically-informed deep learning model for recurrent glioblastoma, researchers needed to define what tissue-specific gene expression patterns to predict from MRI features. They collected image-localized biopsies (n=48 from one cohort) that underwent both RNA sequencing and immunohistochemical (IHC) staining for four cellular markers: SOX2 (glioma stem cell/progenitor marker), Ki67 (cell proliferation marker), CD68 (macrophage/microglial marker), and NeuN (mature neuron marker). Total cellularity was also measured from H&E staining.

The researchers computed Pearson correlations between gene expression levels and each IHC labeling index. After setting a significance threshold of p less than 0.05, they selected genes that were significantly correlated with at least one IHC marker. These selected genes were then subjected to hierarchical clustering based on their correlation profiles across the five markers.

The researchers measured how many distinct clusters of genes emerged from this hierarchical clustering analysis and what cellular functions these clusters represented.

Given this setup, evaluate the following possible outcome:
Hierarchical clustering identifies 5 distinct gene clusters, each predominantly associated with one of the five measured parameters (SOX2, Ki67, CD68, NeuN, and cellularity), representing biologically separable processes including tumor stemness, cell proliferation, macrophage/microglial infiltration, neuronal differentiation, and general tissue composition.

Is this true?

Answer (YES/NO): NO